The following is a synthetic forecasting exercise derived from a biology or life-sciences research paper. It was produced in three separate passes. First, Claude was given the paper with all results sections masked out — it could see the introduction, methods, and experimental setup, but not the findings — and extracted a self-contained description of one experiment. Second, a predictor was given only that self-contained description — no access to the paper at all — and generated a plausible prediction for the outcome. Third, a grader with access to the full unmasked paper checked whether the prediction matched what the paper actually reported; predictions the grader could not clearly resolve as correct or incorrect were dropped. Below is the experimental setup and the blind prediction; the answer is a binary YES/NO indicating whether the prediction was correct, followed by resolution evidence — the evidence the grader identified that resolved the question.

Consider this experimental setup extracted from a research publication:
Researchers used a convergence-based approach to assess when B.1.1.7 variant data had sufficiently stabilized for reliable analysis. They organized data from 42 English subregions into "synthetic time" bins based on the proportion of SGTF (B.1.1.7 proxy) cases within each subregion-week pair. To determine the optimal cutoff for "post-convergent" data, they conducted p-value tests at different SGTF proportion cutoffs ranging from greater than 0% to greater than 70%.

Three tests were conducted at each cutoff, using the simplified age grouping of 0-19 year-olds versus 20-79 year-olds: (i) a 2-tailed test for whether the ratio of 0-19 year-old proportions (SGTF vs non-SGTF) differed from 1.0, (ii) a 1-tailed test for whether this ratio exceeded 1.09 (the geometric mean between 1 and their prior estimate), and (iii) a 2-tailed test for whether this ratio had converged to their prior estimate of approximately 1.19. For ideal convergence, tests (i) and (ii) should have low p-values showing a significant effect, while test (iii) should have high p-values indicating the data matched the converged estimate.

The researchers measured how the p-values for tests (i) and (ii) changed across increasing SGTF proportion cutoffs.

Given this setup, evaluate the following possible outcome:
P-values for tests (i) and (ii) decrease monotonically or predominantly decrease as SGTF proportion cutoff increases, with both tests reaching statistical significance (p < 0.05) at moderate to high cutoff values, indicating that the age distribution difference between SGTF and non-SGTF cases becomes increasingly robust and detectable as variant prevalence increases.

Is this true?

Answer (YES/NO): NO